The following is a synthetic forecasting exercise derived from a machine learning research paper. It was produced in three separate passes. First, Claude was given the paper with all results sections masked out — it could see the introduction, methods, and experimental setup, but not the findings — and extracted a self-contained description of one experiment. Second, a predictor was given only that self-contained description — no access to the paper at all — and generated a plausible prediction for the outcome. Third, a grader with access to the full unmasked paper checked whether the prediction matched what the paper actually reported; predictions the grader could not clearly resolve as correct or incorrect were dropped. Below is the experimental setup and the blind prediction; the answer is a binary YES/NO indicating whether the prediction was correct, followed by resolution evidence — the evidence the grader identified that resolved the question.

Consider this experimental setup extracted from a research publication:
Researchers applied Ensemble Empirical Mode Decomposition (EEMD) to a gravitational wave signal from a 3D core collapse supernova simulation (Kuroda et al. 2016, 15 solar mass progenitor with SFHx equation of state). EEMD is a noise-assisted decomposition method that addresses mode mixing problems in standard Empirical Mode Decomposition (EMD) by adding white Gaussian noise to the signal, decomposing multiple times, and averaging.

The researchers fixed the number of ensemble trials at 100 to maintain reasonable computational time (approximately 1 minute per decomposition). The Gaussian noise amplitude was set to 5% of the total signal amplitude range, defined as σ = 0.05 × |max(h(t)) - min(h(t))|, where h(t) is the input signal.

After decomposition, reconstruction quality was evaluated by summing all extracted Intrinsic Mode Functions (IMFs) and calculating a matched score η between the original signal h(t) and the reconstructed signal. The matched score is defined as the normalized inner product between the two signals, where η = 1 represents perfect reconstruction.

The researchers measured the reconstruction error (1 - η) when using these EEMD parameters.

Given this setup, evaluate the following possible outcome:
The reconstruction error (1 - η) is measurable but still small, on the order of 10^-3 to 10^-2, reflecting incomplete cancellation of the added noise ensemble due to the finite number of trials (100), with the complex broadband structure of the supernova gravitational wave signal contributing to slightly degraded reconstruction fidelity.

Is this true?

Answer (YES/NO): YES